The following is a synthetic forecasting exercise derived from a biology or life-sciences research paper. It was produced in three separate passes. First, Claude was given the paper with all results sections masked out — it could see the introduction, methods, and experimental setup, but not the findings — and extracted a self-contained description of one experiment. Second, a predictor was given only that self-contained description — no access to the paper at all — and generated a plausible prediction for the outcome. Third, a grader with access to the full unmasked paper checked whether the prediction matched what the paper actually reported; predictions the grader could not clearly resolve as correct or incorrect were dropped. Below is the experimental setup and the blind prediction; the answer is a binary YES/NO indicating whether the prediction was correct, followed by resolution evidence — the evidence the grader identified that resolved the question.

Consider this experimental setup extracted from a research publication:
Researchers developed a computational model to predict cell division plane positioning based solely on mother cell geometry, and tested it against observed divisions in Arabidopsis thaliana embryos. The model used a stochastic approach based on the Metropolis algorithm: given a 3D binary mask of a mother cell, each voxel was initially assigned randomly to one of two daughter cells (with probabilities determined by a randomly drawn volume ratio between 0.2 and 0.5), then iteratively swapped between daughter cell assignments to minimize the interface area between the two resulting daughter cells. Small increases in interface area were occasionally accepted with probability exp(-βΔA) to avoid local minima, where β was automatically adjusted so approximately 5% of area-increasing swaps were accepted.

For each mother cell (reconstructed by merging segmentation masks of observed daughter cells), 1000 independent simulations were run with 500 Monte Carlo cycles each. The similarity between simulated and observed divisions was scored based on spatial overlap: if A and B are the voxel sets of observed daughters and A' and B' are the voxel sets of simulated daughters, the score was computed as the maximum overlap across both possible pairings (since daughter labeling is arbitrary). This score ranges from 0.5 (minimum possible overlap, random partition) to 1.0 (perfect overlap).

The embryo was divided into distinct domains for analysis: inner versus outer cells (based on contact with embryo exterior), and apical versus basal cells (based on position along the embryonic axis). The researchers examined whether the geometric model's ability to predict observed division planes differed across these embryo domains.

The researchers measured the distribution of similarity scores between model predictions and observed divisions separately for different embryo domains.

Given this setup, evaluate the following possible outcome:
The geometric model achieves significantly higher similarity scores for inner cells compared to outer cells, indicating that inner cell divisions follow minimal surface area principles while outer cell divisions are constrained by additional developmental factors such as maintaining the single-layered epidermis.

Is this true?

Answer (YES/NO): NO